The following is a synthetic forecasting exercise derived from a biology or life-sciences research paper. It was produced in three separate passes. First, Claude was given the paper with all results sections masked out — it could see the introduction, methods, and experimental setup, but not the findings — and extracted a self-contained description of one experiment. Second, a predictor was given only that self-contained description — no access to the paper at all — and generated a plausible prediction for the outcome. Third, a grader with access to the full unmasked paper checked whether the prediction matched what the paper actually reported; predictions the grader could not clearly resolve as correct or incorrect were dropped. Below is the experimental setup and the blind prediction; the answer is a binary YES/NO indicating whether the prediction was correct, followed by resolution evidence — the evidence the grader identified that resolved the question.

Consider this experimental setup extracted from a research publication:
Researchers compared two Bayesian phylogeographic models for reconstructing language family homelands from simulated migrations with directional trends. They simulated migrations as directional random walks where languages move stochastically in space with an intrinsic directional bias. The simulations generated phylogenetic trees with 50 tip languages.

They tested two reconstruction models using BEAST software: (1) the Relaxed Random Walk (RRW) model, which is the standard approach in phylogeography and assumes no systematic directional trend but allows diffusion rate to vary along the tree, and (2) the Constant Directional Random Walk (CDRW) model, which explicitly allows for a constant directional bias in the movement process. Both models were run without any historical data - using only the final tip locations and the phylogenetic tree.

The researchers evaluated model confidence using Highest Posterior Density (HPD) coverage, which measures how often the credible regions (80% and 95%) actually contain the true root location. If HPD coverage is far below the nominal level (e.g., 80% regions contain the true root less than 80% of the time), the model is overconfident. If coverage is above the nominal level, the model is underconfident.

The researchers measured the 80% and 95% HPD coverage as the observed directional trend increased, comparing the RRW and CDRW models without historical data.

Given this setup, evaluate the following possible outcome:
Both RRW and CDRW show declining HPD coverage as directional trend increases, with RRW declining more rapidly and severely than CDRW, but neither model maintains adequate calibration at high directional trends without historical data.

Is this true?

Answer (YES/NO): NO